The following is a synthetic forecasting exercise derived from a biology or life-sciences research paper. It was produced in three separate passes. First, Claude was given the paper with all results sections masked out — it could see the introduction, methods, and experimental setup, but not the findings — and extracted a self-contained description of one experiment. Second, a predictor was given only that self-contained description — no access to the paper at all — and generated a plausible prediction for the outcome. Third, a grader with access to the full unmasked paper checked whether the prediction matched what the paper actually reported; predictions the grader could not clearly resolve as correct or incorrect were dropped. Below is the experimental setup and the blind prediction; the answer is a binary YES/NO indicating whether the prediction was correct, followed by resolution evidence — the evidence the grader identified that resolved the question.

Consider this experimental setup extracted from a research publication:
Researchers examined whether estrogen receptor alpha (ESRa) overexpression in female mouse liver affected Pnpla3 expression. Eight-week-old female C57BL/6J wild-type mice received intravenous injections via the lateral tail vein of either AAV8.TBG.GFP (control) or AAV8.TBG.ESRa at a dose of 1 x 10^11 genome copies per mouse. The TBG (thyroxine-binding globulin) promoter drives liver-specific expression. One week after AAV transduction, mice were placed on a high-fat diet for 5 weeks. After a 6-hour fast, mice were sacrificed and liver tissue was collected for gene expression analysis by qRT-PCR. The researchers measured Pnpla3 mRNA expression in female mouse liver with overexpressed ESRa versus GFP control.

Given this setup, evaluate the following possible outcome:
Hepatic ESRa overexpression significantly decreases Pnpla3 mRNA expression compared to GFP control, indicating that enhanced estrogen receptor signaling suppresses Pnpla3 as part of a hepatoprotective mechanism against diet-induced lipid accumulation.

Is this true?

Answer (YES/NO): NO